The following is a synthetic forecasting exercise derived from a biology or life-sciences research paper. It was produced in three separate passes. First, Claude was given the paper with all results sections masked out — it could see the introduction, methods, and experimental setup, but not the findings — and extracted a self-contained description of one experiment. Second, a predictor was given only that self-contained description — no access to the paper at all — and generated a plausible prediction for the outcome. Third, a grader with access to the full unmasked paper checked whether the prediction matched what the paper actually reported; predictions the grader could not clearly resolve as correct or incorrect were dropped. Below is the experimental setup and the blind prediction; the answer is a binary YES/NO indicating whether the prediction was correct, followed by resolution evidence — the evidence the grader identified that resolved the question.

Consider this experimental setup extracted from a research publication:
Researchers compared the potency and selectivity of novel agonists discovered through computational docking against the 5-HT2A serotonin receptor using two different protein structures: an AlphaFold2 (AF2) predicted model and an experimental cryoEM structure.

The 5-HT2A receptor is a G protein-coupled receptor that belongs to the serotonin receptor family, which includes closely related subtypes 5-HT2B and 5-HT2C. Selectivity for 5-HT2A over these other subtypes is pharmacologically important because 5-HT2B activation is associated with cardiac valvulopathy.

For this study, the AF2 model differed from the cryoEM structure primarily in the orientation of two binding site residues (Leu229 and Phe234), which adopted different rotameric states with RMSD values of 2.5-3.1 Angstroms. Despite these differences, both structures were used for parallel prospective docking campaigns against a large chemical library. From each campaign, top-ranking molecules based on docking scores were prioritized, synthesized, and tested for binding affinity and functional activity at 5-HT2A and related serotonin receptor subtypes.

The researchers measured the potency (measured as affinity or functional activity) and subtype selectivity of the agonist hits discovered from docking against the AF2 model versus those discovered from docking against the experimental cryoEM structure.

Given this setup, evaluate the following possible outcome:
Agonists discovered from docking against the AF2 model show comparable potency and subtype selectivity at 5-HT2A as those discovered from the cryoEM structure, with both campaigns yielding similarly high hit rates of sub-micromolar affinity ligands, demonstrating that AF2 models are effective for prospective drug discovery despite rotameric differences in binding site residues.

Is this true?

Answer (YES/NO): NO